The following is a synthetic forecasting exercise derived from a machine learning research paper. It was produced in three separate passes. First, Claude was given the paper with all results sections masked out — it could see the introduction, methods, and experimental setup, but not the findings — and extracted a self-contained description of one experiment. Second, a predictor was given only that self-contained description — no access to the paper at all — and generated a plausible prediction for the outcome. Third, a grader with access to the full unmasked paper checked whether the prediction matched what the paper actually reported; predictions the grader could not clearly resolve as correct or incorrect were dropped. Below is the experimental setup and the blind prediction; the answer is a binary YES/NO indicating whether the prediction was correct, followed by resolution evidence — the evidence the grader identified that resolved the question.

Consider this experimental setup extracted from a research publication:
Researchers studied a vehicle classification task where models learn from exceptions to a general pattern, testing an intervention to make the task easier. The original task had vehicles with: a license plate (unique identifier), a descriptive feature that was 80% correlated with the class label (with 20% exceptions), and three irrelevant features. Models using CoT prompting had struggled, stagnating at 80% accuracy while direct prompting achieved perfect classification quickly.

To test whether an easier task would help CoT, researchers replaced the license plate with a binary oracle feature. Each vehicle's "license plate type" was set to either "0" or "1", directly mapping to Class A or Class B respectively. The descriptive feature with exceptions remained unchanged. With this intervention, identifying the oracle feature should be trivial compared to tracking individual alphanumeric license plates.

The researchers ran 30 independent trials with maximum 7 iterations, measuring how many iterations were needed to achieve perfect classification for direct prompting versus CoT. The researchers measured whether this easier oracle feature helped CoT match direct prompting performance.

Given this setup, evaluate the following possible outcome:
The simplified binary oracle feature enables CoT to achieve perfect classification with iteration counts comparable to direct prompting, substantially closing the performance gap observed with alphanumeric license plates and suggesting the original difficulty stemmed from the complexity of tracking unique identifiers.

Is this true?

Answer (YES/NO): NO